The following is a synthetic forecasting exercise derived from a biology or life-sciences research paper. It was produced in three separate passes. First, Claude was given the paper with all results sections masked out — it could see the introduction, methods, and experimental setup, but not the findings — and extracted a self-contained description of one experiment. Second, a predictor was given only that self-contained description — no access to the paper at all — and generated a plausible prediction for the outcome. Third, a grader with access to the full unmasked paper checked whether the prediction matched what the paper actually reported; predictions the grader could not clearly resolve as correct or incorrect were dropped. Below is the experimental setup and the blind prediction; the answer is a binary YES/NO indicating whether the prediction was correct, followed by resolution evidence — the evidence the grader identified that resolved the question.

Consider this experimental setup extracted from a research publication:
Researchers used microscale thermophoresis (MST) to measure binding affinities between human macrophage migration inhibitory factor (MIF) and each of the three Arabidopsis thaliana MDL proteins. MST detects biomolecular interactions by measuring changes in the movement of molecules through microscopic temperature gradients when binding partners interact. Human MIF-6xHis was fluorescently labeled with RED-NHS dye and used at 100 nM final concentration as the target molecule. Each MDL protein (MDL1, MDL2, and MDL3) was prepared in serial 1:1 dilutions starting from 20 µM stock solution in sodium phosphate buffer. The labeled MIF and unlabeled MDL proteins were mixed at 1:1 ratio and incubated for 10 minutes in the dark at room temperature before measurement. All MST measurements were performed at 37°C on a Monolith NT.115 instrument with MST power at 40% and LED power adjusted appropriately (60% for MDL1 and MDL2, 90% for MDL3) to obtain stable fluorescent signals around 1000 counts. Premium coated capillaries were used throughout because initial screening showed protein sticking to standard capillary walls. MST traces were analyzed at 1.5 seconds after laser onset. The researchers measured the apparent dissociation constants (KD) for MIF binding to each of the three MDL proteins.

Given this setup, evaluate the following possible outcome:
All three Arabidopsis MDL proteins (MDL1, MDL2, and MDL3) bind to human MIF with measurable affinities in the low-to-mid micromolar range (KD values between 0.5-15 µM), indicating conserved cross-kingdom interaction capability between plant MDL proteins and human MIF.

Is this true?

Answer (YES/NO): YES